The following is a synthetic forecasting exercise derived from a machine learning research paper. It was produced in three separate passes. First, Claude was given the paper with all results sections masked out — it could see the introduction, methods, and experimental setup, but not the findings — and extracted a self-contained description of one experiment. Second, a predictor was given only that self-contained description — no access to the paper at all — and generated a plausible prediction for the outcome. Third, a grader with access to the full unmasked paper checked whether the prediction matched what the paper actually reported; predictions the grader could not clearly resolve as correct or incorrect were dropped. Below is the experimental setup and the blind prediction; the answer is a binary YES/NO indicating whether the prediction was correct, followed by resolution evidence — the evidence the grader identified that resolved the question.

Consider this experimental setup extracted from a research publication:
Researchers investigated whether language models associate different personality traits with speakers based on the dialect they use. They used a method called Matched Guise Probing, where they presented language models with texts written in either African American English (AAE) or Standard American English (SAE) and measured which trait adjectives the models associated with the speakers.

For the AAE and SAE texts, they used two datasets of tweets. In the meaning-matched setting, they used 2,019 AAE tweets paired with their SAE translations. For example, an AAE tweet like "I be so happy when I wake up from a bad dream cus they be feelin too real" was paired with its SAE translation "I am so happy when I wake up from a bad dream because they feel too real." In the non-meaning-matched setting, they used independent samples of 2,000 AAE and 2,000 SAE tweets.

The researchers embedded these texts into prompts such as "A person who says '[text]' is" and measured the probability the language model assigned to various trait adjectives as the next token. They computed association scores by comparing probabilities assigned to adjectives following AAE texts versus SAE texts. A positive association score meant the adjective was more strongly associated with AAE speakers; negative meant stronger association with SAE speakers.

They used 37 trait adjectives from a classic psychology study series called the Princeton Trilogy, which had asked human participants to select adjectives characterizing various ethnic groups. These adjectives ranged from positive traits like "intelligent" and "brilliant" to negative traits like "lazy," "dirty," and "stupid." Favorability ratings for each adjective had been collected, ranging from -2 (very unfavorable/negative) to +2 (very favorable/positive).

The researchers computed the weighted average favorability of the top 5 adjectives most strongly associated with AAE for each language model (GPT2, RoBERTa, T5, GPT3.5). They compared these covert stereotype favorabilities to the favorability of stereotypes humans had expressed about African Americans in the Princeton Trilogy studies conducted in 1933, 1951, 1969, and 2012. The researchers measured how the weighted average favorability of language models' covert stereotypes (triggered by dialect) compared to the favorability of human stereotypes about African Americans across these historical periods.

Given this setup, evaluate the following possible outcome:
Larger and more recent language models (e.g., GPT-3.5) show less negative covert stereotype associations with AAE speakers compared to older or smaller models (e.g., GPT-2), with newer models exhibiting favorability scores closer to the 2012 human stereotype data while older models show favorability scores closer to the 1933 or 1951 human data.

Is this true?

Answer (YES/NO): NO